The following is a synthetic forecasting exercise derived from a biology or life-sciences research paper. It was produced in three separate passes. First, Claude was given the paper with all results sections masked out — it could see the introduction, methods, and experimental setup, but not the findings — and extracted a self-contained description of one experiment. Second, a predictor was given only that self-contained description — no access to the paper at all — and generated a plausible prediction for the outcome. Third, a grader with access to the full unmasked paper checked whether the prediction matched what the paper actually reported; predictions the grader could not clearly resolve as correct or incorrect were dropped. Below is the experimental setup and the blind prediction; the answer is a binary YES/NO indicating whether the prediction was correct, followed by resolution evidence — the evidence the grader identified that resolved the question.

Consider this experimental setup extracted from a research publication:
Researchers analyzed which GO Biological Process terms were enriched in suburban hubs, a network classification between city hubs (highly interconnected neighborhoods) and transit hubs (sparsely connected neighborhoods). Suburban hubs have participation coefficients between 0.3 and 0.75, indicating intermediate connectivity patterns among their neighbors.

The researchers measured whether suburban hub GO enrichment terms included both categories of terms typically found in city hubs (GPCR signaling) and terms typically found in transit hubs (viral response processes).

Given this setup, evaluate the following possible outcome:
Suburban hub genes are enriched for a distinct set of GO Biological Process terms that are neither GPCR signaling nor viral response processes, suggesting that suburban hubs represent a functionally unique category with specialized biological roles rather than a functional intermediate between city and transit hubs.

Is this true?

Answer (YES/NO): NO